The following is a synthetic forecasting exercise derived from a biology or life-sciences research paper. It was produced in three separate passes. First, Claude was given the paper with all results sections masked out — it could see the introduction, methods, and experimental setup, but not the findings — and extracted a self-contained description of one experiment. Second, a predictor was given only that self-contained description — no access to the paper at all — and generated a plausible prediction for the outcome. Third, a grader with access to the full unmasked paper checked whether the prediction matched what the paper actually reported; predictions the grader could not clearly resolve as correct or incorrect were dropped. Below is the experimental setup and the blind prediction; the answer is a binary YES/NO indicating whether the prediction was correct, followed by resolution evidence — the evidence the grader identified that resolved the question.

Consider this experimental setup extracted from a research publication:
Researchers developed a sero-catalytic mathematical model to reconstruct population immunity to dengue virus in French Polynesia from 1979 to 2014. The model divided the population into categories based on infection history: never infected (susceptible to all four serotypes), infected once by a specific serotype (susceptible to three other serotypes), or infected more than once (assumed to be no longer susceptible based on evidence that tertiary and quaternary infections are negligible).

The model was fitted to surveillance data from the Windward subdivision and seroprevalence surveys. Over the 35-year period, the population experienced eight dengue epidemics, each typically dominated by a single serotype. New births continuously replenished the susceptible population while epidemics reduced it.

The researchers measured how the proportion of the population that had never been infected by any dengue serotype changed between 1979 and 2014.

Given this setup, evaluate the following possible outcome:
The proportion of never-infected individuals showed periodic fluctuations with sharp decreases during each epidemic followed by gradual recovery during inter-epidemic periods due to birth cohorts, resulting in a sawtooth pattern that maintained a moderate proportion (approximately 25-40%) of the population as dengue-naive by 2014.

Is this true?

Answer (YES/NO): NO